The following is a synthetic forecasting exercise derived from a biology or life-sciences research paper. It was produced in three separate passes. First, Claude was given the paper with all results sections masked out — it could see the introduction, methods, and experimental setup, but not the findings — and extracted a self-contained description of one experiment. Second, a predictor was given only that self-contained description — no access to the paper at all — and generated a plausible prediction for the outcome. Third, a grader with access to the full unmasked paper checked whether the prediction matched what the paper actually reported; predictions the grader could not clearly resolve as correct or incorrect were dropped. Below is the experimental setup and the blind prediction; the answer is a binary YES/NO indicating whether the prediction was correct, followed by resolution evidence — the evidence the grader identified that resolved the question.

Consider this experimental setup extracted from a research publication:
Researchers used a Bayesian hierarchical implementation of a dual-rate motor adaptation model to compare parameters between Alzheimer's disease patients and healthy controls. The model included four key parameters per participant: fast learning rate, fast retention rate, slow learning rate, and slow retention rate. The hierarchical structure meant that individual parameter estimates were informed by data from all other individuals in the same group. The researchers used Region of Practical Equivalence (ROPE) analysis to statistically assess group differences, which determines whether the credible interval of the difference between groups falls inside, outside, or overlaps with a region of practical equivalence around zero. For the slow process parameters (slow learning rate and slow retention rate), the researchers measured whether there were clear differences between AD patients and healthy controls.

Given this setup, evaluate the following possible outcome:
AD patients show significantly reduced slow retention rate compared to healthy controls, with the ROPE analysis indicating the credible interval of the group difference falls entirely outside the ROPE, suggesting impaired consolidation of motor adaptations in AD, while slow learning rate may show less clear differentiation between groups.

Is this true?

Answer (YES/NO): NO